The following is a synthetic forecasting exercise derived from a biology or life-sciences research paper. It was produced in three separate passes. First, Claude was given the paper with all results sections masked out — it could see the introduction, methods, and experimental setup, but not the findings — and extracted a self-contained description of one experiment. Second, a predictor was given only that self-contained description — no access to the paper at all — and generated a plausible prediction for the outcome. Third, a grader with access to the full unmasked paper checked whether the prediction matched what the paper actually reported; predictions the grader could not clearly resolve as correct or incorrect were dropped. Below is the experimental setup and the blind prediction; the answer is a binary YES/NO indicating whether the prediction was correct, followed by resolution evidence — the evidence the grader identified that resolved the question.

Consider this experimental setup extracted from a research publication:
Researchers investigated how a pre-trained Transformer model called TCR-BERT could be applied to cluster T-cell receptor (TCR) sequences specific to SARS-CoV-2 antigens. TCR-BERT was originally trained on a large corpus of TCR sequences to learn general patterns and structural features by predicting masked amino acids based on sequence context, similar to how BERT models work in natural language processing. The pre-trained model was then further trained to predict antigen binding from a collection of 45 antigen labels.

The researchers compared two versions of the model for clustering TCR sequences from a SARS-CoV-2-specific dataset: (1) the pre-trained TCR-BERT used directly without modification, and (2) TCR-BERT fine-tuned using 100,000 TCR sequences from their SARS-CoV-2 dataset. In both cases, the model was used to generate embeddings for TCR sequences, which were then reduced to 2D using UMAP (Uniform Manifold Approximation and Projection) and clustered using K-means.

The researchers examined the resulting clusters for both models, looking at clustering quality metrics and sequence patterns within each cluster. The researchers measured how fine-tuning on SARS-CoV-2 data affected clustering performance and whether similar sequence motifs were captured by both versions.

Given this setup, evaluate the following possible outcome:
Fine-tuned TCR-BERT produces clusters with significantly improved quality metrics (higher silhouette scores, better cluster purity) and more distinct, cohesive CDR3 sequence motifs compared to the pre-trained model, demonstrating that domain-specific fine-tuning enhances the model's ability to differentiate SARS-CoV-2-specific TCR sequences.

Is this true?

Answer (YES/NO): NO